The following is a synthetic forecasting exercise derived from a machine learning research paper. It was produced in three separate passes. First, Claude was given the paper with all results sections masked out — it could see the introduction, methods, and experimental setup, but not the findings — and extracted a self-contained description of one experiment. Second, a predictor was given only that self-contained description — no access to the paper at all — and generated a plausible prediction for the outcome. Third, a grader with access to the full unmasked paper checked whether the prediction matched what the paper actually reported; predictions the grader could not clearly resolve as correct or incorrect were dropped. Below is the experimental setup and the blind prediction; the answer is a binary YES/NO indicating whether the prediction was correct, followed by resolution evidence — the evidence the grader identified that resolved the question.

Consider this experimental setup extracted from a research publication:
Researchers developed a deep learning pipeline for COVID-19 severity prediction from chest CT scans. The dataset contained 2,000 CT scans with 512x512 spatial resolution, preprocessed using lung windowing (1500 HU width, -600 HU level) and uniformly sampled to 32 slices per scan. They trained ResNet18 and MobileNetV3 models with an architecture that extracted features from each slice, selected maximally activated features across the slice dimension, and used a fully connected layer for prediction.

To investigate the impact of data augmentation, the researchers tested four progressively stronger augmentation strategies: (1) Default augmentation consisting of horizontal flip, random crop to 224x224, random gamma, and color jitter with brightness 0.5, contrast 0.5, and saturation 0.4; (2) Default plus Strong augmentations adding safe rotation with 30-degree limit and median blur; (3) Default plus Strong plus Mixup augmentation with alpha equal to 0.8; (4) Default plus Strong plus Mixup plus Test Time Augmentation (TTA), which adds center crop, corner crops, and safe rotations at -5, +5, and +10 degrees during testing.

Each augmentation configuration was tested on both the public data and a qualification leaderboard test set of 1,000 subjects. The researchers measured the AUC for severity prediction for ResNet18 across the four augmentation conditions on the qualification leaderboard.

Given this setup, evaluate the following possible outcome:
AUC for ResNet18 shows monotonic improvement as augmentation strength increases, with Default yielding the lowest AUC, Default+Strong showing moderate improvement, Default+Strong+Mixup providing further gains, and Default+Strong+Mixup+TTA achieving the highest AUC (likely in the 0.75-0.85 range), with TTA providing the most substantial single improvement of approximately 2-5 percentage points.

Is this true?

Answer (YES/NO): NO